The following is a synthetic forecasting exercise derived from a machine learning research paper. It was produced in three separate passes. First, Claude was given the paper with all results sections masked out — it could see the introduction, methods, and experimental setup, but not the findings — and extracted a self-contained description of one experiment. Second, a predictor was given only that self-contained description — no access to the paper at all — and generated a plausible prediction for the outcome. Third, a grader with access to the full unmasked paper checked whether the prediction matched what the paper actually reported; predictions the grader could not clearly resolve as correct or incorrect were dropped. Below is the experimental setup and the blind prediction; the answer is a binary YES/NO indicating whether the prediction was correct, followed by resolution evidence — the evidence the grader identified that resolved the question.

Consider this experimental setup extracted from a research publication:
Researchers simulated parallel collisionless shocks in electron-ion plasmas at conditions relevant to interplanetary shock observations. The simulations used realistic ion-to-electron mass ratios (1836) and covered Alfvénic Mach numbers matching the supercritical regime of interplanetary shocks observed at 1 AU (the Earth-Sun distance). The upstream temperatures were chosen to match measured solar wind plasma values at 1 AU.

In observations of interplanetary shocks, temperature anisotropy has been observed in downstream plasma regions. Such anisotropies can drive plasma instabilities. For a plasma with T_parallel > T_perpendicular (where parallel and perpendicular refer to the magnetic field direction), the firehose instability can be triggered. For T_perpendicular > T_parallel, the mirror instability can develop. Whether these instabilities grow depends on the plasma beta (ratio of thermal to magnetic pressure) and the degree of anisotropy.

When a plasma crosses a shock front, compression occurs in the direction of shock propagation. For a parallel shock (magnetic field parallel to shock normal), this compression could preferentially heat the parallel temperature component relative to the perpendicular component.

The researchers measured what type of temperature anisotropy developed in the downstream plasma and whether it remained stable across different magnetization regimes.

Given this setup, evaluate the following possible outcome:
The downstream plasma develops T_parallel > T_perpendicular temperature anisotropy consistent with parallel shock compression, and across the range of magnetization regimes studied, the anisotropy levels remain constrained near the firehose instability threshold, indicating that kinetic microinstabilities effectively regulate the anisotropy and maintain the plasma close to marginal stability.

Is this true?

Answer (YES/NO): NO